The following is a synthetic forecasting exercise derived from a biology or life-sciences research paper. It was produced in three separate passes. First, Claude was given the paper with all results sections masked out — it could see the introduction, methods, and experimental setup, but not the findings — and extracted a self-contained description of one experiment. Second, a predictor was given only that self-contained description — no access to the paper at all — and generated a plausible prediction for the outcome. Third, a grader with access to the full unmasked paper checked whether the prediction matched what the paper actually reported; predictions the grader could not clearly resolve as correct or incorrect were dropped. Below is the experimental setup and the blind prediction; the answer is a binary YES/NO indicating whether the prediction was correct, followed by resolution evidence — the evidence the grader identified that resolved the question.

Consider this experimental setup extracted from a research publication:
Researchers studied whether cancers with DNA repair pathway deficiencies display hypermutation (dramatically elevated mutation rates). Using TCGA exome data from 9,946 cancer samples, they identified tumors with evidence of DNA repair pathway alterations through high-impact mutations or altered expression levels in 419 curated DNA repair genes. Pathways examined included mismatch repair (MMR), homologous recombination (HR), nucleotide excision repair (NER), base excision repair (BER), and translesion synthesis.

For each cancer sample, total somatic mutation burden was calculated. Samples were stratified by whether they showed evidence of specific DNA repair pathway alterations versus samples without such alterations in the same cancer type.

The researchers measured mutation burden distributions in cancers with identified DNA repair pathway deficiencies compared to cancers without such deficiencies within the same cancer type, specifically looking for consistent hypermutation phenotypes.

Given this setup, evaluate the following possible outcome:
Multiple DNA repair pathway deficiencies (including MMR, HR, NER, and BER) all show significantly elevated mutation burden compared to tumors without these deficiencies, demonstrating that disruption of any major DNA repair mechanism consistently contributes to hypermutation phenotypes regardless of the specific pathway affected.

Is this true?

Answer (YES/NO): NO